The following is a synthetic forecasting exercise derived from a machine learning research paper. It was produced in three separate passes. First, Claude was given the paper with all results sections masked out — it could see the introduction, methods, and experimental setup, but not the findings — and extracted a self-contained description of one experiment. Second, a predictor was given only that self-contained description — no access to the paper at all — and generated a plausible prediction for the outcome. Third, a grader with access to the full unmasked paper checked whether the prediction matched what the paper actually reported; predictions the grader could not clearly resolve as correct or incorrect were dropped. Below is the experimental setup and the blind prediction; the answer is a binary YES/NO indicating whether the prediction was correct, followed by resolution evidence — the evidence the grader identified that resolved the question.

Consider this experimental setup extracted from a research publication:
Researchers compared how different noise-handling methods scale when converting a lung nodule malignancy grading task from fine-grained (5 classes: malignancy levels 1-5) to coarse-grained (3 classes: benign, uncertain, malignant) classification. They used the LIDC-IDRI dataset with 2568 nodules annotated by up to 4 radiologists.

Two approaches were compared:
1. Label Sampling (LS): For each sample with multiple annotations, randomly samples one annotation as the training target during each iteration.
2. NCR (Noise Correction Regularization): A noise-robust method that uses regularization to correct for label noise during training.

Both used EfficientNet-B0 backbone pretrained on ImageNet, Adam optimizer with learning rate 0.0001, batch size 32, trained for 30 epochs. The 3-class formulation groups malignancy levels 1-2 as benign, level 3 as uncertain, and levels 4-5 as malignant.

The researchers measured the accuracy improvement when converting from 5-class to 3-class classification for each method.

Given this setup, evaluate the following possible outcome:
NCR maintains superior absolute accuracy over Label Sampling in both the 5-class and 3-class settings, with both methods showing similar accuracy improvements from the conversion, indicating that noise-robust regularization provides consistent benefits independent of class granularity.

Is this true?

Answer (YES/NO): NO